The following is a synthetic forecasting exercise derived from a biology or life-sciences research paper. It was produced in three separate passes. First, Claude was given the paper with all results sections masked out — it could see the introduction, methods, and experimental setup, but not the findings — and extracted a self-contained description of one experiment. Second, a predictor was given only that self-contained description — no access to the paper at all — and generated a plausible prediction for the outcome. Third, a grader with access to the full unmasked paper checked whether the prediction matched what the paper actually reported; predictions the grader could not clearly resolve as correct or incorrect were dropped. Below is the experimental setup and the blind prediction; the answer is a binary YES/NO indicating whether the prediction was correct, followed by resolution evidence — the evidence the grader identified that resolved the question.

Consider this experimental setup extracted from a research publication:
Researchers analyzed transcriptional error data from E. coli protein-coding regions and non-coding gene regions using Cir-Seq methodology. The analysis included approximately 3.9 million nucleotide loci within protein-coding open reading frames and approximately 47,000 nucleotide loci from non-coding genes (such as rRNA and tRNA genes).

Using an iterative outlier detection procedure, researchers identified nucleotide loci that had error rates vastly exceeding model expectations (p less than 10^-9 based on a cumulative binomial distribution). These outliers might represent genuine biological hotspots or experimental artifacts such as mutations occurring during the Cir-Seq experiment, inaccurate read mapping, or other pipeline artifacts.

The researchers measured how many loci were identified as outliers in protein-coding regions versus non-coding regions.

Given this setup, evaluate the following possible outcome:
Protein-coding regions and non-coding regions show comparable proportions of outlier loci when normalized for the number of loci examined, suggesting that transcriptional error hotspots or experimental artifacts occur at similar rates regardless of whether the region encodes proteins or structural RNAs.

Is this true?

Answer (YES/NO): NO